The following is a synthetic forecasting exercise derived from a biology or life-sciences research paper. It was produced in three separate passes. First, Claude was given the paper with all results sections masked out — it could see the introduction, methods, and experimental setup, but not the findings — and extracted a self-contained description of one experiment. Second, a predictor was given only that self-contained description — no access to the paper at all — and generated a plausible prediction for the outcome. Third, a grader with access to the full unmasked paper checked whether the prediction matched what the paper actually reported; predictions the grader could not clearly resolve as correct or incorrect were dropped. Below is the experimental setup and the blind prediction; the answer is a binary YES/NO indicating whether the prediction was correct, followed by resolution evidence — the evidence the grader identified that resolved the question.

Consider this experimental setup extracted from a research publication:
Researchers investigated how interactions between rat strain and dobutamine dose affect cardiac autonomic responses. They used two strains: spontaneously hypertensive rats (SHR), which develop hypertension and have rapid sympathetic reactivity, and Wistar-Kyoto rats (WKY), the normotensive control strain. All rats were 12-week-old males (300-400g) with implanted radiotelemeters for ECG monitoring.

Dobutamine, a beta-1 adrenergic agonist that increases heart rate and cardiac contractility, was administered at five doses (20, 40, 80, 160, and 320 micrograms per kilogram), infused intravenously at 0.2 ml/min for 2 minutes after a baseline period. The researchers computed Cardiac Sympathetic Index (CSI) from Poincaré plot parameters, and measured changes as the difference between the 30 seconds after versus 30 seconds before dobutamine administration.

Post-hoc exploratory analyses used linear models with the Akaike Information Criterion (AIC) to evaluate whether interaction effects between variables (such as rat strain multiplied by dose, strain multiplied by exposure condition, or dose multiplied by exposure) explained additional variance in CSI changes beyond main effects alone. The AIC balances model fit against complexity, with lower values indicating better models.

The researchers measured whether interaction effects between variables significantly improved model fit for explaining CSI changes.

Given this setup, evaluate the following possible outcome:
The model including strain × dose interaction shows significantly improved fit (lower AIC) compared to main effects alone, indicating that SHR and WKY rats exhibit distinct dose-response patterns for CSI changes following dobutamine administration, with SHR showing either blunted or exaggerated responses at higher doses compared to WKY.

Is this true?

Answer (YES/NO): NO